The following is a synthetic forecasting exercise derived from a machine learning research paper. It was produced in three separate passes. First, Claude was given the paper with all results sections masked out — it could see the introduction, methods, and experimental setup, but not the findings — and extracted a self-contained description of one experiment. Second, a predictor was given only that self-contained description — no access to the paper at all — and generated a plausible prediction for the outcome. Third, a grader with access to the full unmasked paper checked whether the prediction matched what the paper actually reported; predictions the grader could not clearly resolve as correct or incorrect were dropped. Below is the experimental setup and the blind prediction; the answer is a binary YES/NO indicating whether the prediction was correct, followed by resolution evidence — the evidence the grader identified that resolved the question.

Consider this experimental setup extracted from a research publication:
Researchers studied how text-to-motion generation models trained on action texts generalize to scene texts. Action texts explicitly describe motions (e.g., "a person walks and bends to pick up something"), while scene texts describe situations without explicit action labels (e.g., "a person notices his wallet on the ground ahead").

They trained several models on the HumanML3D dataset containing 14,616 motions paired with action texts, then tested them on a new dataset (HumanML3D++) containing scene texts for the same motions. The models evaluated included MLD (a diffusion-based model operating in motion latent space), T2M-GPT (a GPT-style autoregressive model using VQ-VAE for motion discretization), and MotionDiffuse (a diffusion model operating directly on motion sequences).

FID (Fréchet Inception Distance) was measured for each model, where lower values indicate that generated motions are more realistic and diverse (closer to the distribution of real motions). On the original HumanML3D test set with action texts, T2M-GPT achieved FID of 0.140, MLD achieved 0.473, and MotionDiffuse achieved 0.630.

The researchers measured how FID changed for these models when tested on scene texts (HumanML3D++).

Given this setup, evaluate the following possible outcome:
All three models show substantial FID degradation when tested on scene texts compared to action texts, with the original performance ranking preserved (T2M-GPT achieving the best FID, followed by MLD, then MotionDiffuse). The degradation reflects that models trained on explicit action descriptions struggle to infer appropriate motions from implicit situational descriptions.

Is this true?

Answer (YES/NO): YES